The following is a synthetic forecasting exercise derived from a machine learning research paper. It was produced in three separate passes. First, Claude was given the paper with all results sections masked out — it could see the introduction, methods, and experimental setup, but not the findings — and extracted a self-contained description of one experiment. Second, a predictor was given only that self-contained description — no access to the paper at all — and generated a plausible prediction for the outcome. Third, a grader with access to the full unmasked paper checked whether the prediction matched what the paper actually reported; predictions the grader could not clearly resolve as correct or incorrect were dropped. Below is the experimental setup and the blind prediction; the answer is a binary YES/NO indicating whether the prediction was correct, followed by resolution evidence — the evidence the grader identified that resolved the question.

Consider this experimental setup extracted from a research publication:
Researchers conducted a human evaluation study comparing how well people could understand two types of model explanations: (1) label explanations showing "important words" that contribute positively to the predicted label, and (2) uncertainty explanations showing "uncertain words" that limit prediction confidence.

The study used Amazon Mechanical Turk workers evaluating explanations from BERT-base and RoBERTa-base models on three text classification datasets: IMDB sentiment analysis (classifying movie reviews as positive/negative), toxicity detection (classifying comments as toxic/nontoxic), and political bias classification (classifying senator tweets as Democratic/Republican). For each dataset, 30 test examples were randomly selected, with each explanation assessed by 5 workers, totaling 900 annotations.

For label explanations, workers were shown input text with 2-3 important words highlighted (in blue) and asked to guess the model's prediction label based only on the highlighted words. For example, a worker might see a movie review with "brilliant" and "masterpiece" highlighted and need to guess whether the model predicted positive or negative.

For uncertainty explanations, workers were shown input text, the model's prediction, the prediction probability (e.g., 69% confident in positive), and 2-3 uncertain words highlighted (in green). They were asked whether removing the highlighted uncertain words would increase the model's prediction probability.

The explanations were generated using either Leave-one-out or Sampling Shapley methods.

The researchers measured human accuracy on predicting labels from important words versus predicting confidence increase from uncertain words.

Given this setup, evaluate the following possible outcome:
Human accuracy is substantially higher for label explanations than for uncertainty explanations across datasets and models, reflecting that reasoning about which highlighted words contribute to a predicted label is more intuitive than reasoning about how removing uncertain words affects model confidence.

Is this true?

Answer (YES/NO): NO